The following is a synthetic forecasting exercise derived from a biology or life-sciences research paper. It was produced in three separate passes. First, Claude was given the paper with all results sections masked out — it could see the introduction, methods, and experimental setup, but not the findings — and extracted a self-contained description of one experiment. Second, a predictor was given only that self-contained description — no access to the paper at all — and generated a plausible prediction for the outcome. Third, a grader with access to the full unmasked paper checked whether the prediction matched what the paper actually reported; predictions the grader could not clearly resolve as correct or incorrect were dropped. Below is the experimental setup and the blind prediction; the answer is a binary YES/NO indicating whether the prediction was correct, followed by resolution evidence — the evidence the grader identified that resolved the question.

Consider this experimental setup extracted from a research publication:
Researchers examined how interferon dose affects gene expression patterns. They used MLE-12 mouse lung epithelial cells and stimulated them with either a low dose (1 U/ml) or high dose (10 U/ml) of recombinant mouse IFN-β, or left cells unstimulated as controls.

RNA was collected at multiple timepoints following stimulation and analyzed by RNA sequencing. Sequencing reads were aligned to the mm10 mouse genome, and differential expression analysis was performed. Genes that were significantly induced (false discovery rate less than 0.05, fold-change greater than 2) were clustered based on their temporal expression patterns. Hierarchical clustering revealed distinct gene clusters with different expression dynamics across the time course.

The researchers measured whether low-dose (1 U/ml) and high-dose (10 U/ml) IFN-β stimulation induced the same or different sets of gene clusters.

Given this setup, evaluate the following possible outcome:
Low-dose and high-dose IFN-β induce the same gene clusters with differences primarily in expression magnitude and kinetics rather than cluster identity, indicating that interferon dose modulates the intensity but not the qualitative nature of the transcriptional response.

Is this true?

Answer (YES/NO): NO